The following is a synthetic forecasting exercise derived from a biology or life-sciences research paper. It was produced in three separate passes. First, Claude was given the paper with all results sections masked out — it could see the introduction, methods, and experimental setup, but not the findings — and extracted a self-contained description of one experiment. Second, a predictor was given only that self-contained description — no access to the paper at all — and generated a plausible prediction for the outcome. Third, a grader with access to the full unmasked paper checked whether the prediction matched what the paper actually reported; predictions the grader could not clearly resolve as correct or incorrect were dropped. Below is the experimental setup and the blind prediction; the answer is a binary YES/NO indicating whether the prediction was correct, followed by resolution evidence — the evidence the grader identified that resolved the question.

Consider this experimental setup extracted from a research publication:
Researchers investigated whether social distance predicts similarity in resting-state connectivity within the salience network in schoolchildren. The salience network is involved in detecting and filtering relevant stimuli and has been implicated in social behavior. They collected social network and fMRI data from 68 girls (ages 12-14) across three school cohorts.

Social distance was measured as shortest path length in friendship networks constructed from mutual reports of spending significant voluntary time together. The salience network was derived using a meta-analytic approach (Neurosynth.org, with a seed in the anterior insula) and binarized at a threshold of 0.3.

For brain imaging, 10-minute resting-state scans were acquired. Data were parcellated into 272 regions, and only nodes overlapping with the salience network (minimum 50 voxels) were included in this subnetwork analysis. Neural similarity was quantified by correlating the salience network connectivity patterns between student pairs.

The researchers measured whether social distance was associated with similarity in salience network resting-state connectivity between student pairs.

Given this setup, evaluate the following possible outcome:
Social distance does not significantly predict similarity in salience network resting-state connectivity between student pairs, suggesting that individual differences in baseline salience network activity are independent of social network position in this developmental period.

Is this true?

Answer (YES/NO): YES